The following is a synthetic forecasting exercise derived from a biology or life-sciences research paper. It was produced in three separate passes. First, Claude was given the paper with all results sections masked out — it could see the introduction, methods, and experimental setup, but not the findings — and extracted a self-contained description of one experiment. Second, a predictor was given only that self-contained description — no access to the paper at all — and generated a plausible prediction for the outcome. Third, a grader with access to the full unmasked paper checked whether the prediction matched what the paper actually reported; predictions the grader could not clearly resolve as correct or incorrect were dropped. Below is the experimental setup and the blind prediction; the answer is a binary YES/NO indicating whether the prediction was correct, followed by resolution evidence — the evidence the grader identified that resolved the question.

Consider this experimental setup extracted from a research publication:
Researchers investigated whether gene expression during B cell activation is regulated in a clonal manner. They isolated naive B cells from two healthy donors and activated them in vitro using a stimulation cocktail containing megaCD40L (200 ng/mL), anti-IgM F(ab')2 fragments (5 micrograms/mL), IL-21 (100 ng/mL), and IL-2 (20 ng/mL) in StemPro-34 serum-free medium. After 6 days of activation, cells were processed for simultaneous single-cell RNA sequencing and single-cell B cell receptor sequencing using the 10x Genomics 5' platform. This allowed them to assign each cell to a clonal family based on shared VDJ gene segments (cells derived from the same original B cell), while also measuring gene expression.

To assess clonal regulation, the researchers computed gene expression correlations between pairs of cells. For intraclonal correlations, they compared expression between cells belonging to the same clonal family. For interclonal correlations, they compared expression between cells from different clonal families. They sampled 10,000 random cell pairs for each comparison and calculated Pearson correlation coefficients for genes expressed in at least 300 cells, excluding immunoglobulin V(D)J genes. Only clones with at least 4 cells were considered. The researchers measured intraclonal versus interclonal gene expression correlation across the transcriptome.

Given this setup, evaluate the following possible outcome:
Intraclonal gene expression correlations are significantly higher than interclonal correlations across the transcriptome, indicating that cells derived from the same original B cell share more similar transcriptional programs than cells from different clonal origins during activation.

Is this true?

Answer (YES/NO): YES